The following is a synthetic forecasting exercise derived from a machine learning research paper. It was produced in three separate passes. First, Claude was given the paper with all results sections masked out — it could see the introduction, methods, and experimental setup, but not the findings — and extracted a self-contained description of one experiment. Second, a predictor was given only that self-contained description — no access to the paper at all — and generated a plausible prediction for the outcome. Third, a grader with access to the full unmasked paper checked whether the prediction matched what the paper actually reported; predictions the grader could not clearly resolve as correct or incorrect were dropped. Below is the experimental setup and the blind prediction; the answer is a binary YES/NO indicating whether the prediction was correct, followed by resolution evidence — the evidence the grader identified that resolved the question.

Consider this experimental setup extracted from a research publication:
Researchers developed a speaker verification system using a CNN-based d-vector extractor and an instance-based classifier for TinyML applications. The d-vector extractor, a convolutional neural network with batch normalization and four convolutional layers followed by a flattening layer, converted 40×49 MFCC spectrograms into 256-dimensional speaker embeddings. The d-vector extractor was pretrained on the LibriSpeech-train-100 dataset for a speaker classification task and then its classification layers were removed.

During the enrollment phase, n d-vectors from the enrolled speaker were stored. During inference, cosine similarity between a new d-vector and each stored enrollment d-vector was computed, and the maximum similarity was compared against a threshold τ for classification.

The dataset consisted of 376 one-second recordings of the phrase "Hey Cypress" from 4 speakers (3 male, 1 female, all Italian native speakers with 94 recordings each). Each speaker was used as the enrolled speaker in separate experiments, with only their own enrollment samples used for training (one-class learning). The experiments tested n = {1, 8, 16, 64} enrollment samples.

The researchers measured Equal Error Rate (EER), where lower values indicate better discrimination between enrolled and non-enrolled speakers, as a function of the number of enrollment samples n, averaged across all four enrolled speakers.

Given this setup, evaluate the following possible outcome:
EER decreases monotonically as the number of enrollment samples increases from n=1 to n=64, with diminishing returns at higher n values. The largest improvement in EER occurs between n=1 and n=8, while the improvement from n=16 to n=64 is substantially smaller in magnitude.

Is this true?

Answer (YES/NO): YES